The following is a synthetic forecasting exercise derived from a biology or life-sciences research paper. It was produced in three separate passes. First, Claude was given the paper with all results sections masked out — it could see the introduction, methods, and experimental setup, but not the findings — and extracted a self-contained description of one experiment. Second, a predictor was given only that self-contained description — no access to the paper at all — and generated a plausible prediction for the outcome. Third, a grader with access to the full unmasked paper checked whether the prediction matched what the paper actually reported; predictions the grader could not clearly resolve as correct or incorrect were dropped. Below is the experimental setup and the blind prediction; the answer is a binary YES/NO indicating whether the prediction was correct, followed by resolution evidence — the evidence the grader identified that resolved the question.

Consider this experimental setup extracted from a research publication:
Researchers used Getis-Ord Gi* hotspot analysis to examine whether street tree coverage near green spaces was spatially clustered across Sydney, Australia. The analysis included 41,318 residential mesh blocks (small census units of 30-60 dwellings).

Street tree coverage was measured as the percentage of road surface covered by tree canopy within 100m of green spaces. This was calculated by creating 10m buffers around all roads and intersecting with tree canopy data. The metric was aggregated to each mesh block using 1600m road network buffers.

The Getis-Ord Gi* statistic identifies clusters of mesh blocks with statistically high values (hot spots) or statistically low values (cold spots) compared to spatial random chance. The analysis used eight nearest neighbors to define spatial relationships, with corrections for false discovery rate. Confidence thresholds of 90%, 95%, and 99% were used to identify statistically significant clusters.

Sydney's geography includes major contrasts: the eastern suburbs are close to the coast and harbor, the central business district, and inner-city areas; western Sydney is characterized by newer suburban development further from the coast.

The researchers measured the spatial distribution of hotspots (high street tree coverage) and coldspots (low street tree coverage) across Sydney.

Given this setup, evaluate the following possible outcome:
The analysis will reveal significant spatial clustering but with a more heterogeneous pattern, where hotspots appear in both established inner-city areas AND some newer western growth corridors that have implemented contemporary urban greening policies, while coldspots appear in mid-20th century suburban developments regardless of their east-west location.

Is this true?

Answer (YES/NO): NO